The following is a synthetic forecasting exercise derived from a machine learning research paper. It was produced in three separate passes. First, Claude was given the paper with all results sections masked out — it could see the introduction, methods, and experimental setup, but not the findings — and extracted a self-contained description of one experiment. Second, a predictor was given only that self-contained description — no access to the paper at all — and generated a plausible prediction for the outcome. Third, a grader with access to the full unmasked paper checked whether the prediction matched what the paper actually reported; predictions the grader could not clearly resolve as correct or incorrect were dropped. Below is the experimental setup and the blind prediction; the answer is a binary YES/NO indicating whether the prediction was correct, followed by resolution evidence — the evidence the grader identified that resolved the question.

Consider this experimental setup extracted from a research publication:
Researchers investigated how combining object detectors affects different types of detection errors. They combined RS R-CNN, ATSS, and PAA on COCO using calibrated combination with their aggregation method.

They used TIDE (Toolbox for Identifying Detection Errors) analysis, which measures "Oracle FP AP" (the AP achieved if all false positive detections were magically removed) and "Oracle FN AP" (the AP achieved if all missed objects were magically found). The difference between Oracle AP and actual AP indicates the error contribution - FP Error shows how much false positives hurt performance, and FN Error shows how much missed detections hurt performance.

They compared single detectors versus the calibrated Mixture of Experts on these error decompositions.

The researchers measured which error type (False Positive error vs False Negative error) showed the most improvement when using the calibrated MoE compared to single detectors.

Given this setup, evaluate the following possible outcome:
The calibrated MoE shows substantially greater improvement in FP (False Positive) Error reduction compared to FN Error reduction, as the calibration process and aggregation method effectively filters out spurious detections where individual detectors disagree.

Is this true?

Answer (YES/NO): NO